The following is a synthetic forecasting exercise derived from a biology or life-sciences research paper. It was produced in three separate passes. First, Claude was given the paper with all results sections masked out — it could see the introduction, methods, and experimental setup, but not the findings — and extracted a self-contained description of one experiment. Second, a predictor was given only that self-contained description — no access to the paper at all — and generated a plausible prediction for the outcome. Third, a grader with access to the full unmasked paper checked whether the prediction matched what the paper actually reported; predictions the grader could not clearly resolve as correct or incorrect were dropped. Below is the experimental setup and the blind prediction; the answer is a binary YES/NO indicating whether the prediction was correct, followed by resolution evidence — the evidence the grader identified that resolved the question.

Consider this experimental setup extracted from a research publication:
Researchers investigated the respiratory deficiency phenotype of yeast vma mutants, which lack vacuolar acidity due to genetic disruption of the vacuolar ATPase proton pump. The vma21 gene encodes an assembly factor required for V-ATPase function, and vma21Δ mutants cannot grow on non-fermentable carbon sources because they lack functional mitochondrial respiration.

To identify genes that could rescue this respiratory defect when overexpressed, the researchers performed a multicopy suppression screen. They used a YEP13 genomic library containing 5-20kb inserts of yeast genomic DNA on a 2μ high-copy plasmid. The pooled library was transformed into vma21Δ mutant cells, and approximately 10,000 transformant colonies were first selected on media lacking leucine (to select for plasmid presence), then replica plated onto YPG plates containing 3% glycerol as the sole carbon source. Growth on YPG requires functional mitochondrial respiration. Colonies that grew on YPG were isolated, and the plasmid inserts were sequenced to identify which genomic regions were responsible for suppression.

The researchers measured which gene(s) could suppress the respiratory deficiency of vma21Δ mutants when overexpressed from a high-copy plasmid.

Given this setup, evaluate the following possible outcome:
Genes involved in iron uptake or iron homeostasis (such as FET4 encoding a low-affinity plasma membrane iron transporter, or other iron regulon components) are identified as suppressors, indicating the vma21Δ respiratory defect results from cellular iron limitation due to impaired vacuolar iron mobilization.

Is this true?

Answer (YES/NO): YES